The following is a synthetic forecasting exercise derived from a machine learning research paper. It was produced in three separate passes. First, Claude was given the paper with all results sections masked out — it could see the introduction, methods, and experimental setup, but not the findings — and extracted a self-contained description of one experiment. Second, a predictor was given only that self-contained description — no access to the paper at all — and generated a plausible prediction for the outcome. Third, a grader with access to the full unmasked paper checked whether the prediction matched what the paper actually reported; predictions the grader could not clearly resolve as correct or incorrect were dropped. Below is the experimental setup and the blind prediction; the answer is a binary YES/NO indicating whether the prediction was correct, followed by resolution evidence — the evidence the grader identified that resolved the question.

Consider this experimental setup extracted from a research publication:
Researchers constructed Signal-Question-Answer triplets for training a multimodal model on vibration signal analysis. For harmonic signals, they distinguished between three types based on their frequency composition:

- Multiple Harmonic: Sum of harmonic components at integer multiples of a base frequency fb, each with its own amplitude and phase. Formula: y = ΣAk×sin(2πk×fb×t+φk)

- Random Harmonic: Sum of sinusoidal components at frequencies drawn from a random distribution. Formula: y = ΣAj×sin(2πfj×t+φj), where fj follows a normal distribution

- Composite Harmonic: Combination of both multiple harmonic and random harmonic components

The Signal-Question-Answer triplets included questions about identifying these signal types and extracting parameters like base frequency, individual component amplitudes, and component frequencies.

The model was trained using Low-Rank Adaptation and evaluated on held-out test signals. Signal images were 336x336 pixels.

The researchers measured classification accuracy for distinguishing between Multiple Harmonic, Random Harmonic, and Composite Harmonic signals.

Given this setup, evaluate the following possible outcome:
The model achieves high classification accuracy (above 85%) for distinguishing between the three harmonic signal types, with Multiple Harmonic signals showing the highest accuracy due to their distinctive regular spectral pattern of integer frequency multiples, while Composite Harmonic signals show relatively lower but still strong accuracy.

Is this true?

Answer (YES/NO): NO